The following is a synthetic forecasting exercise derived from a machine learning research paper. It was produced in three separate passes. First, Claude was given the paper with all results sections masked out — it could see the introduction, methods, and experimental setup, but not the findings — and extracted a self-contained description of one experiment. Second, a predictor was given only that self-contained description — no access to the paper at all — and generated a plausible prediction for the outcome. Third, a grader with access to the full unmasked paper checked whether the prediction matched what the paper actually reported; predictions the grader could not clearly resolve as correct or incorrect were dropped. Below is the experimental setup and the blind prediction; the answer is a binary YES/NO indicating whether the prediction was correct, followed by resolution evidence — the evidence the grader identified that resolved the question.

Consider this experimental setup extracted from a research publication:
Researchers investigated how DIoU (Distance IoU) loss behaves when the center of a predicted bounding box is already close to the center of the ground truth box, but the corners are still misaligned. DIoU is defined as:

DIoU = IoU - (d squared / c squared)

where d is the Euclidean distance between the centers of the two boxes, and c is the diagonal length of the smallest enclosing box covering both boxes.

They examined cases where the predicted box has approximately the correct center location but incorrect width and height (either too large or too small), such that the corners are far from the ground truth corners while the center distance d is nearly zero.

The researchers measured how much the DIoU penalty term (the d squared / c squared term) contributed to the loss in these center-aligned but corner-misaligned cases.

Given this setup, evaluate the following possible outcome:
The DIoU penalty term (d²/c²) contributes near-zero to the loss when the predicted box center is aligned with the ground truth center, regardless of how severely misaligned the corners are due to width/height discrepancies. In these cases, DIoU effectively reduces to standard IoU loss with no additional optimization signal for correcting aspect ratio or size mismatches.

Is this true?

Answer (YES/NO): YES